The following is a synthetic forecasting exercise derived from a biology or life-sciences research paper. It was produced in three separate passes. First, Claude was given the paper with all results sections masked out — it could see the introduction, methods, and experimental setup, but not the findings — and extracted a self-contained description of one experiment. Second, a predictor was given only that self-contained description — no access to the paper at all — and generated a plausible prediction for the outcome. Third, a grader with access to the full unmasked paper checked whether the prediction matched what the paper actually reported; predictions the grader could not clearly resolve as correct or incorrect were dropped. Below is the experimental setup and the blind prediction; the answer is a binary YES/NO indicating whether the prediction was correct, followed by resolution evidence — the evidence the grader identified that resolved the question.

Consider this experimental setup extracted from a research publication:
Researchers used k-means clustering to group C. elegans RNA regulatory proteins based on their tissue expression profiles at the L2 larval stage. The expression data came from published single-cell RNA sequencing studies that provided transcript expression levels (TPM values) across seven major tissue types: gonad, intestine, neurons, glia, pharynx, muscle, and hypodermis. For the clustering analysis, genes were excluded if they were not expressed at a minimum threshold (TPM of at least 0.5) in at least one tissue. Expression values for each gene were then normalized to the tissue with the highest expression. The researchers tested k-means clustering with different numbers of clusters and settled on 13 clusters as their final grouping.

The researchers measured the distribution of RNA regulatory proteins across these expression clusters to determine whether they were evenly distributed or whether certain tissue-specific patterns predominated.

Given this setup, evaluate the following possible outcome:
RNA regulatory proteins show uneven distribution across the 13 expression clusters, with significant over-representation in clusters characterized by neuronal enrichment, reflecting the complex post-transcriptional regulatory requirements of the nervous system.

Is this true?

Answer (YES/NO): NO